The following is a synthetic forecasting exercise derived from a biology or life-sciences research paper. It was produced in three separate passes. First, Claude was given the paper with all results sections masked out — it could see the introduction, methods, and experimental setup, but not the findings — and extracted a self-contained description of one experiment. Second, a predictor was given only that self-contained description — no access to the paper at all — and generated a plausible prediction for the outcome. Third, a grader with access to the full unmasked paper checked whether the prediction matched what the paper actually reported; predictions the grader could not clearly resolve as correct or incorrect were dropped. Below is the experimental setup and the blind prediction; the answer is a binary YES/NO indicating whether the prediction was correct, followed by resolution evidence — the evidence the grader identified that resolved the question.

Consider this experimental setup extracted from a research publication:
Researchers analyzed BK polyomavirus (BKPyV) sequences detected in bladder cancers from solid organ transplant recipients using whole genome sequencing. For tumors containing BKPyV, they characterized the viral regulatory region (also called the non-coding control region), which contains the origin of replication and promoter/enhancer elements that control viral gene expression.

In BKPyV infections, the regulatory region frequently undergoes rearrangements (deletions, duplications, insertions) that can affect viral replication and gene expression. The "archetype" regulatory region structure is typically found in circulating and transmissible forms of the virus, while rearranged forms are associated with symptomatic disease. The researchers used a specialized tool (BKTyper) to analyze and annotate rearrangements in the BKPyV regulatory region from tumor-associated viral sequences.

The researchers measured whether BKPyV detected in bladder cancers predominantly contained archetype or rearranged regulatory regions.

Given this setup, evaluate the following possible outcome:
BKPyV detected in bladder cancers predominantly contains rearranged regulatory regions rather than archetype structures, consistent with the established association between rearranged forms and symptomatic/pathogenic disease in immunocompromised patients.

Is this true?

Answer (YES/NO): NO